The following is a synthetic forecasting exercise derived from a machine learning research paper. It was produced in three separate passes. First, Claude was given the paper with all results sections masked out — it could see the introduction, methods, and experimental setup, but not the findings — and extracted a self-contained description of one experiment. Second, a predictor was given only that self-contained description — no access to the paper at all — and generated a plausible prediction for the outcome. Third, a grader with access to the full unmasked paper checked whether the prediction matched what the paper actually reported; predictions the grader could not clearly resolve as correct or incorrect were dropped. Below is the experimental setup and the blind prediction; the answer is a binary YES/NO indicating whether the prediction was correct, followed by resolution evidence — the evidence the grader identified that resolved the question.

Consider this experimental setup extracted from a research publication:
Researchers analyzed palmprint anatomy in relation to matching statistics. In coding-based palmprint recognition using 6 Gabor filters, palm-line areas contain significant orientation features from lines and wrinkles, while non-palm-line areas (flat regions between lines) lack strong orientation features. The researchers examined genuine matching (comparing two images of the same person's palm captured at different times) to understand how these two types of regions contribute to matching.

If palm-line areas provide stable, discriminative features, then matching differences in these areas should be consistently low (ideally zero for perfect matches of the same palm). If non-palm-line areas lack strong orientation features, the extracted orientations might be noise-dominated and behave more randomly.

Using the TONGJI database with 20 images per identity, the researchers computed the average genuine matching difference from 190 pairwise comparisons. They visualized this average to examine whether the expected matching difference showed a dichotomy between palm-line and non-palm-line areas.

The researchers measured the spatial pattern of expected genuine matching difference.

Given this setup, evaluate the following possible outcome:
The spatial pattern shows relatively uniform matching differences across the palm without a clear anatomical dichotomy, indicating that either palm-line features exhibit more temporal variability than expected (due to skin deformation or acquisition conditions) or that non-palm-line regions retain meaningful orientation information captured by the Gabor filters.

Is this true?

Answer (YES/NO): NO